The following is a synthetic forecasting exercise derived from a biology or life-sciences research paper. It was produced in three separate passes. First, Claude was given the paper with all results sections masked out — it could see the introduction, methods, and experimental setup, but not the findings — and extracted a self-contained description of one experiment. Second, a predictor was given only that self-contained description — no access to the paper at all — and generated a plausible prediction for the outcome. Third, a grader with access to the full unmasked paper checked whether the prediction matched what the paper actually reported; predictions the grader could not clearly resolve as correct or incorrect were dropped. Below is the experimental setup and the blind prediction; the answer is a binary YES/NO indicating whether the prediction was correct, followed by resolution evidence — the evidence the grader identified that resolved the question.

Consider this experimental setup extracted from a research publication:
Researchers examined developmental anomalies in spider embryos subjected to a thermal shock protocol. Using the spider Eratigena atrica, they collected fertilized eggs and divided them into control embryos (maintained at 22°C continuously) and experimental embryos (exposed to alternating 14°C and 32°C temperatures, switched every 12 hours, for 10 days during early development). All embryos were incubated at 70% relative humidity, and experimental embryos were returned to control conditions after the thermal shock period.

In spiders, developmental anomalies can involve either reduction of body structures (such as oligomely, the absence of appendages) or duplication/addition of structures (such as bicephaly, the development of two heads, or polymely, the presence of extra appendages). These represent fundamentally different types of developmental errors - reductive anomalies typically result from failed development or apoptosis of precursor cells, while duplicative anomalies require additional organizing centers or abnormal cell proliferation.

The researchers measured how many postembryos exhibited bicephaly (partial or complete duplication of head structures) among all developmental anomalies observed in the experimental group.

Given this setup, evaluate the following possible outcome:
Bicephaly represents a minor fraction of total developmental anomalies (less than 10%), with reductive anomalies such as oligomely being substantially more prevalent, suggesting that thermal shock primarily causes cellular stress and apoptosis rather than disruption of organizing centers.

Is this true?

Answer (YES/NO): YES